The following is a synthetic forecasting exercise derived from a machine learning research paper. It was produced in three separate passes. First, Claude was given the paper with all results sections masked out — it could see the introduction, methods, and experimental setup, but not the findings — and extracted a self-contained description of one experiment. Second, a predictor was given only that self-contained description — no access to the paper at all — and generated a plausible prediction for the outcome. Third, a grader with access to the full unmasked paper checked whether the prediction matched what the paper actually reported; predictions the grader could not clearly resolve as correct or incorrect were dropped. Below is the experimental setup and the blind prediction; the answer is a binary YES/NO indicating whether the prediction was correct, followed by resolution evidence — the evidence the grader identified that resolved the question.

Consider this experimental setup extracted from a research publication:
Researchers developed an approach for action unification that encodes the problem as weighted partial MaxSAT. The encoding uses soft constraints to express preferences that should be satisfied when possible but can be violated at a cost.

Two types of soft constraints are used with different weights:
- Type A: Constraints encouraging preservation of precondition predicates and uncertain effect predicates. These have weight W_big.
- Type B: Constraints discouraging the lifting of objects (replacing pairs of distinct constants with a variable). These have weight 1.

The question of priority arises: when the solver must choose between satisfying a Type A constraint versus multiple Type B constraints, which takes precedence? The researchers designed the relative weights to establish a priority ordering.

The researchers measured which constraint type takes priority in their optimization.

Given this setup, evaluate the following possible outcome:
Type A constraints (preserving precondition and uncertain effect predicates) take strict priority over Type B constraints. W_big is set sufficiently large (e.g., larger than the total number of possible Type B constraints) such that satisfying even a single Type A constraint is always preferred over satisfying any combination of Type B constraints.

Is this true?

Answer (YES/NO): YES